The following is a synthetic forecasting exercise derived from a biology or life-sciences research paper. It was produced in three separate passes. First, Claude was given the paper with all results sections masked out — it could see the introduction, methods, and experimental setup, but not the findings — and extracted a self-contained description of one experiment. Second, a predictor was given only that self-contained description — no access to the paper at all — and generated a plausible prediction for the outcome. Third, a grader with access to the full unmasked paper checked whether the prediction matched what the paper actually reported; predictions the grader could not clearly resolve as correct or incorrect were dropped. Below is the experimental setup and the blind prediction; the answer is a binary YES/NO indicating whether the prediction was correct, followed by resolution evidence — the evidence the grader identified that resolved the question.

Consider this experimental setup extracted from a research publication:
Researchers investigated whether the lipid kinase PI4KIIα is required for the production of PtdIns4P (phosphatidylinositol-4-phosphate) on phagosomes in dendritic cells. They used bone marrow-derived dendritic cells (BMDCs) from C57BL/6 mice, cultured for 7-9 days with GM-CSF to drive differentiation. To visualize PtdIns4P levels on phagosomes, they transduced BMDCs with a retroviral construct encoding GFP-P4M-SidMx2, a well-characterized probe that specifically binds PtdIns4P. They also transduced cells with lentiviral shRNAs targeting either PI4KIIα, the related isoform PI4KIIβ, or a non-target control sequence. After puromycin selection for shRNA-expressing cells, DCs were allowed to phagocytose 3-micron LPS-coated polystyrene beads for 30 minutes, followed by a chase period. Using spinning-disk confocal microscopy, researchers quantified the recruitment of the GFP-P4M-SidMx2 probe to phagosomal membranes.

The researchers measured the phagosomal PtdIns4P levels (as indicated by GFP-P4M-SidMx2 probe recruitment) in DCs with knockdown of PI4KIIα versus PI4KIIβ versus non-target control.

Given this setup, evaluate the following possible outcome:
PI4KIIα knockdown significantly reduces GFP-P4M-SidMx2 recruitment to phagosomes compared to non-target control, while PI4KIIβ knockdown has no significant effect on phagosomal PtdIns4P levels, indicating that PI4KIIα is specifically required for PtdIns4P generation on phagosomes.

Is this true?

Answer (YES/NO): YES